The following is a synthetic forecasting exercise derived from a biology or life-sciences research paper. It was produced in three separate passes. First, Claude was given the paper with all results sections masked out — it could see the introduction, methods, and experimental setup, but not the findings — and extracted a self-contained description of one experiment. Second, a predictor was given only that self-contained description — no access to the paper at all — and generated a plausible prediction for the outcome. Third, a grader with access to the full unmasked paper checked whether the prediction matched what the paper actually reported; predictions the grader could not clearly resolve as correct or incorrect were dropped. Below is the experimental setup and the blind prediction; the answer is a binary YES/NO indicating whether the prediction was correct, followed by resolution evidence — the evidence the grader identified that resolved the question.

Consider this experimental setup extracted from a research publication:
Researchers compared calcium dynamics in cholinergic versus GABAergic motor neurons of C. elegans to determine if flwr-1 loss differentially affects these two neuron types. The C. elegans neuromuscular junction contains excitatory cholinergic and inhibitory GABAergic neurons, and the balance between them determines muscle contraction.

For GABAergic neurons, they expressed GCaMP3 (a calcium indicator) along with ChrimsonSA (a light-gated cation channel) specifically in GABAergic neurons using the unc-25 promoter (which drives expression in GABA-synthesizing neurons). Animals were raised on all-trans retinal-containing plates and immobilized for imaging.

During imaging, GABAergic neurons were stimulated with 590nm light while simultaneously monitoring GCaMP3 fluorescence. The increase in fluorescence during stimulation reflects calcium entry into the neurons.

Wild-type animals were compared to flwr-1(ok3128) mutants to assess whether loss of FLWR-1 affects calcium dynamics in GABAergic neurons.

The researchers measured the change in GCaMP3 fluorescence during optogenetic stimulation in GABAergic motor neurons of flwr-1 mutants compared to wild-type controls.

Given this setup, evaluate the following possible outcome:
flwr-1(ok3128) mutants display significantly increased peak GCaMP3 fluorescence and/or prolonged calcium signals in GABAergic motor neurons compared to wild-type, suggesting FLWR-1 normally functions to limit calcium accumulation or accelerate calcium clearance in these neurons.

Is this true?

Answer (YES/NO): YES